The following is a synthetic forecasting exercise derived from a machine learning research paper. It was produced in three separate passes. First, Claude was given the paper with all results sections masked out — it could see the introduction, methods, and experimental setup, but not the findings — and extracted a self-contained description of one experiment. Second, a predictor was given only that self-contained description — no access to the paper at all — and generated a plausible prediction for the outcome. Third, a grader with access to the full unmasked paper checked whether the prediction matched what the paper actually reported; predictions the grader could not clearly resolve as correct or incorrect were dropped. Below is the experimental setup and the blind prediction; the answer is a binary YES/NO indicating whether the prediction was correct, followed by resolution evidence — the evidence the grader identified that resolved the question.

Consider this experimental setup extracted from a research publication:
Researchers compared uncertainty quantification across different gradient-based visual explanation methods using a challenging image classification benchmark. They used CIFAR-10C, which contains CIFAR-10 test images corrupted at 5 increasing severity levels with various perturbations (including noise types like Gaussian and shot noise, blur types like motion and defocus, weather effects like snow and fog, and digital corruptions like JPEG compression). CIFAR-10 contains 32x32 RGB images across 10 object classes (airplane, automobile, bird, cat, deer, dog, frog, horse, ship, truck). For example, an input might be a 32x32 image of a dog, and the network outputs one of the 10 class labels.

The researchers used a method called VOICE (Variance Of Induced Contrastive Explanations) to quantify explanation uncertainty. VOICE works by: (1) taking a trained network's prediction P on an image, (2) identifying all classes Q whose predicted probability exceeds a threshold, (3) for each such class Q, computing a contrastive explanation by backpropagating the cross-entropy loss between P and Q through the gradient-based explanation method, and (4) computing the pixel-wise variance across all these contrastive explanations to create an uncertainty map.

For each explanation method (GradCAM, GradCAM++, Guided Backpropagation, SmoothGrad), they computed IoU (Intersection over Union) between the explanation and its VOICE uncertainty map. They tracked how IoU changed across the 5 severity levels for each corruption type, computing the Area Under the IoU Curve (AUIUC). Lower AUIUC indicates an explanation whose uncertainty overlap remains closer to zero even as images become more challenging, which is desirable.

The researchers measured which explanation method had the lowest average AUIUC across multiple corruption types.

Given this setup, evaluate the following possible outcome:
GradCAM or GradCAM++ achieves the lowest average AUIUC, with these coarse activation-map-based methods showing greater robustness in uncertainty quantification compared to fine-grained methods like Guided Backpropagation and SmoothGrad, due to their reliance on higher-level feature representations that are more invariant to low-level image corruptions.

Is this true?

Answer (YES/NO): YES